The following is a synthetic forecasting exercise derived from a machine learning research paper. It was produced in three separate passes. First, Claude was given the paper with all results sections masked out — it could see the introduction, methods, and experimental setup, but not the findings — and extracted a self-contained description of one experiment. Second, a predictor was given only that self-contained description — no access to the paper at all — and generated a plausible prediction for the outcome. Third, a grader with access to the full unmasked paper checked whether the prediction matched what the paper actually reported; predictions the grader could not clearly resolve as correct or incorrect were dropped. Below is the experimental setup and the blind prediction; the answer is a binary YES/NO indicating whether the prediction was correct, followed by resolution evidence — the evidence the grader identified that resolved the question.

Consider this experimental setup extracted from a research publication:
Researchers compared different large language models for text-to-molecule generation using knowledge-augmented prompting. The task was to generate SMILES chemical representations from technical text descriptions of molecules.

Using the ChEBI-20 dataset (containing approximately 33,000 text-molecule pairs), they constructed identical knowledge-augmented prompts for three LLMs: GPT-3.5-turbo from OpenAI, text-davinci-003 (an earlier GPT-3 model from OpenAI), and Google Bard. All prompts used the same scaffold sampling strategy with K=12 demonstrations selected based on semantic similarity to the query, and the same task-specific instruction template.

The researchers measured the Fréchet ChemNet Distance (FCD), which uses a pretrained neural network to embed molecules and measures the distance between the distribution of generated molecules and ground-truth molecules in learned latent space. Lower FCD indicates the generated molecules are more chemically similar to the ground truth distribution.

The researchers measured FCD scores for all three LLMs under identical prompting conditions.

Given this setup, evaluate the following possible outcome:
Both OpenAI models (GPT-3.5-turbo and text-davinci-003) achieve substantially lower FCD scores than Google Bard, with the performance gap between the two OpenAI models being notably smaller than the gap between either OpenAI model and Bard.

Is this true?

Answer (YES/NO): NO